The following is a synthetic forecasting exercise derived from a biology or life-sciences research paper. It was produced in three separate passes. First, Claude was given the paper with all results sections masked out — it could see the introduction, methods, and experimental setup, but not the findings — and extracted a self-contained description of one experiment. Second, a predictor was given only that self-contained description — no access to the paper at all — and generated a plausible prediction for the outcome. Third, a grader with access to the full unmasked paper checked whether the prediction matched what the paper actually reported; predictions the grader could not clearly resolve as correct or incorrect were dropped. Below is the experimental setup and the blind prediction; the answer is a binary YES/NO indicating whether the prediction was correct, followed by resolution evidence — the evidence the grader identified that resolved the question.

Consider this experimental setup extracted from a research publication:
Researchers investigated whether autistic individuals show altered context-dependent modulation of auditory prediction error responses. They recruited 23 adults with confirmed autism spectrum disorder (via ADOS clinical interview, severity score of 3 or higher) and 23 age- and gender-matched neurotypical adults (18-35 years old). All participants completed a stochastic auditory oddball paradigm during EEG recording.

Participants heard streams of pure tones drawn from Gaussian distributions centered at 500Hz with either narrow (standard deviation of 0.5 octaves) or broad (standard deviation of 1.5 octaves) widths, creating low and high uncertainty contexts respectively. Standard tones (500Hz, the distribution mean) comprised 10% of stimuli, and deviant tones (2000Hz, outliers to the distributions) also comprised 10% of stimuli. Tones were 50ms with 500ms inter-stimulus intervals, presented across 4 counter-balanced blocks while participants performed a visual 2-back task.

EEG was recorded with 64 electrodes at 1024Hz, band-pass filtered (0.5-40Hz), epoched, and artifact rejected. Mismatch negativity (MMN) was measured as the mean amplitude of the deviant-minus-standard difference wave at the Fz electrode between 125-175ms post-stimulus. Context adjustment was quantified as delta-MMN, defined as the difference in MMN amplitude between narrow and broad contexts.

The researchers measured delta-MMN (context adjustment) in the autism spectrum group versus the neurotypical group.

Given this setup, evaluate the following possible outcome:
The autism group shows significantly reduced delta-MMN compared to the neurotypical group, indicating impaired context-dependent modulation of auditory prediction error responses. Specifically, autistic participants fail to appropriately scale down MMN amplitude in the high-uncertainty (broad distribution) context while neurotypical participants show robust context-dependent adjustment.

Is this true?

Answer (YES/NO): NO